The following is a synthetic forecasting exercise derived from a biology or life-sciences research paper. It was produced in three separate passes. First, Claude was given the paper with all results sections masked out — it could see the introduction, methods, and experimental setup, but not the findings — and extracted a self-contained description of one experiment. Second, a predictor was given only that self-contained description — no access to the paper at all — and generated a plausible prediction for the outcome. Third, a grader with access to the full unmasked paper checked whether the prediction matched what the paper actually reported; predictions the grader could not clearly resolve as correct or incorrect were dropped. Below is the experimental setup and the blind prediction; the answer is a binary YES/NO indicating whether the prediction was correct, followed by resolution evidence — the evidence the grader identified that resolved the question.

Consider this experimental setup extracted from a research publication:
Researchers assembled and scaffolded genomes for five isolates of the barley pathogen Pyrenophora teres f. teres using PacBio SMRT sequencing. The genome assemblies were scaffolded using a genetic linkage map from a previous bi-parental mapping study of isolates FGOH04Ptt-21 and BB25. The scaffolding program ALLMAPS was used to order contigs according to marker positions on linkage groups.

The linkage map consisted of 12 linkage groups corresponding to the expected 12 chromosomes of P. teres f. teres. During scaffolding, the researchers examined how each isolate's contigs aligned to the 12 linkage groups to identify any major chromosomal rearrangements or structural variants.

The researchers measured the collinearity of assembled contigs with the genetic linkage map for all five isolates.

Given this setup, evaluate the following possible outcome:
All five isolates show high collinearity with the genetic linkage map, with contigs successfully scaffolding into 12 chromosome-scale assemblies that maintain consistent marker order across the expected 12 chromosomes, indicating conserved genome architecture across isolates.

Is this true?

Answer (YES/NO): NO